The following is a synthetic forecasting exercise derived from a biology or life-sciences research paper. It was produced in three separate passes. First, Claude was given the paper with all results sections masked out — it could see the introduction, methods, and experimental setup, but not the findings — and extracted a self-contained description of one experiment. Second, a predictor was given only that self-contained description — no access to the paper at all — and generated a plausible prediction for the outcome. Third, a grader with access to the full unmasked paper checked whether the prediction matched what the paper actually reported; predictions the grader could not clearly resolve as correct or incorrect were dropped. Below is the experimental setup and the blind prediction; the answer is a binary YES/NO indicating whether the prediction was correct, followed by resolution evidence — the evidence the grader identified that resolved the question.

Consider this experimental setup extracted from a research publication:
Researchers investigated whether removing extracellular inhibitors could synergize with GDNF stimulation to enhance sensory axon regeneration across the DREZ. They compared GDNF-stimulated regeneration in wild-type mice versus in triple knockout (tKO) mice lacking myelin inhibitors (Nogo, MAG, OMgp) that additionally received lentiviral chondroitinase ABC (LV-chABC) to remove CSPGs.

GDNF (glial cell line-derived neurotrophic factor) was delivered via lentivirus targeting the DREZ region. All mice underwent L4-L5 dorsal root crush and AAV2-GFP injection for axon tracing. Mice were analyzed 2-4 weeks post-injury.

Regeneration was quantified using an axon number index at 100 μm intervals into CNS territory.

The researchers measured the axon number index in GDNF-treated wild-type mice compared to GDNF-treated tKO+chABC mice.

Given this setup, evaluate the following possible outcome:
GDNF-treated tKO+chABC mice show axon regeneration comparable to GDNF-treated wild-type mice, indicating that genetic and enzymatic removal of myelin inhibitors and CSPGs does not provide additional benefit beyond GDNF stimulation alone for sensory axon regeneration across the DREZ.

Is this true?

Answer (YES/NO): NO